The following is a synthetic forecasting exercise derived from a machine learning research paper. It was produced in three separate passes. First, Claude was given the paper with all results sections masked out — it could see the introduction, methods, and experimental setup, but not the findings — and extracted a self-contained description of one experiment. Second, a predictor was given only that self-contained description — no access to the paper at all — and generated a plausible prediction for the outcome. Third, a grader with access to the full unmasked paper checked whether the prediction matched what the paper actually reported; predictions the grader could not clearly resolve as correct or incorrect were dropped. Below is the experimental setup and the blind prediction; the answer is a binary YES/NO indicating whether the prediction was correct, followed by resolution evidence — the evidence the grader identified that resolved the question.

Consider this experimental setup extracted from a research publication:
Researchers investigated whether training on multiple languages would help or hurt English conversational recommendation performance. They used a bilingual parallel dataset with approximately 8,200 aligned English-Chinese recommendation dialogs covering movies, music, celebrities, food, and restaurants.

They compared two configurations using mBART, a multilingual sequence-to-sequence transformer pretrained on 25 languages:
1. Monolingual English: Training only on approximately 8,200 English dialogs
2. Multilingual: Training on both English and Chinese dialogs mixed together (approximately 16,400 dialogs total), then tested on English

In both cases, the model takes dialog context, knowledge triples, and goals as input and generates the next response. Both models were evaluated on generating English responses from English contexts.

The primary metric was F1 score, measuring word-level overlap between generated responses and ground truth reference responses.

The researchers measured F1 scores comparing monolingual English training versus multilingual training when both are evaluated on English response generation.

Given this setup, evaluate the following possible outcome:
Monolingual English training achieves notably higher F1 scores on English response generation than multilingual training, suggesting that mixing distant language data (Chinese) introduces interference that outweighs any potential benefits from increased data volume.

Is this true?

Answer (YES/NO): YES